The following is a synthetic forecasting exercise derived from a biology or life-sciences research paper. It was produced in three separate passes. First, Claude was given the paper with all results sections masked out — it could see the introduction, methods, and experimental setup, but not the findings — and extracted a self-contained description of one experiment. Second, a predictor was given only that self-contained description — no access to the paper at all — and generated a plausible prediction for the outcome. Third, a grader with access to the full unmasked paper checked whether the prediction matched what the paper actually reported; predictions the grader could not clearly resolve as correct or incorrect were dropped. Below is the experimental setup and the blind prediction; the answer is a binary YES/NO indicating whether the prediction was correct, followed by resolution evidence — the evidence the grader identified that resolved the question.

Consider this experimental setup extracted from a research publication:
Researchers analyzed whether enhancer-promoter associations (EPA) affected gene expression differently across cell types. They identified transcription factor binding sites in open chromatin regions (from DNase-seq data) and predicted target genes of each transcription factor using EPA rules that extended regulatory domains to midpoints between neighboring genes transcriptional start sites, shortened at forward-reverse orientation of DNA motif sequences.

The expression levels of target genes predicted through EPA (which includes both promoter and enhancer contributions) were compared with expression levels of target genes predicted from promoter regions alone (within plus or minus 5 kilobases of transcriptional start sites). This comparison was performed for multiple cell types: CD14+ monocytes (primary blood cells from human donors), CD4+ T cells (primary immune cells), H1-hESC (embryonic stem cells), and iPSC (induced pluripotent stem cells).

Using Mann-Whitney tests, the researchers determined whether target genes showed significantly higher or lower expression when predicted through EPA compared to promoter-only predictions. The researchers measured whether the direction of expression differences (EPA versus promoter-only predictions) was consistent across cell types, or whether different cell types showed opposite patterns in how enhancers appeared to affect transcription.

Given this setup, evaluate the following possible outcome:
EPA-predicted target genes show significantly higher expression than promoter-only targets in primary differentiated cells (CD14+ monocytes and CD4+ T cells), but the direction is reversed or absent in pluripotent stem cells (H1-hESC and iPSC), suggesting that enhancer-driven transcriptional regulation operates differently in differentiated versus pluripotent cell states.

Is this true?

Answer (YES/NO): YES